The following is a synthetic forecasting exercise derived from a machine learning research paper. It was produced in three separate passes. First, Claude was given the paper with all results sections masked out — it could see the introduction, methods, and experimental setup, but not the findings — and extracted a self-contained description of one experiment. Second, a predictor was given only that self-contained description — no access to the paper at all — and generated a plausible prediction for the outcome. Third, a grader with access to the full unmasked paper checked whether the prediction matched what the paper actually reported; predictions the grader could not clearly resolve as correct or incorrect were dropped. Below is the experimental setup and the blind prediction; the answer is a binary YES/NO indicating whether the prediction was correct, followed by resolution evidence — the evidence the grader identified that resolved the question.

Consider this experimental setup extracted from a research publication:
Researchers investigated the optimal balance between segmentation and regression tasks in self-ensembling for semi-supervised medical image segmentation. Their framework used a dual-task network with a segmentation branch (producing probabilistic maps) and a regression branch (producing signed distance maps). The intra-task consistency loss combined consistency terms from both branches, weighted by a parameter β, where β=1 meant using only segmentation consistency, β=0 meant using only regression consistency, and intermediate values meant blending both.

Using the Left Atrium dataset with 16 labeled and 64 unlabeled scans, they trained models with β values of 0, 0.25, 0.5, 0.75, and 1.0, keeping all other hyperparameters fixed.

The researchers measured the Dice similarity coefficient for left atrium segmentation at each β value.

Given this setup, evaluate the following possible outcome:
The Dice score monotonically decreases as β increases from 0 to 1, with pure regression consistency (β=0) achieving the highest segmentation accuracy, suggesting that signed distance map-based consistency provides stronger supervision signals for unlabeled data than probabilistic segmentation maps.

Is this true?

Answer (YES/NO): NO